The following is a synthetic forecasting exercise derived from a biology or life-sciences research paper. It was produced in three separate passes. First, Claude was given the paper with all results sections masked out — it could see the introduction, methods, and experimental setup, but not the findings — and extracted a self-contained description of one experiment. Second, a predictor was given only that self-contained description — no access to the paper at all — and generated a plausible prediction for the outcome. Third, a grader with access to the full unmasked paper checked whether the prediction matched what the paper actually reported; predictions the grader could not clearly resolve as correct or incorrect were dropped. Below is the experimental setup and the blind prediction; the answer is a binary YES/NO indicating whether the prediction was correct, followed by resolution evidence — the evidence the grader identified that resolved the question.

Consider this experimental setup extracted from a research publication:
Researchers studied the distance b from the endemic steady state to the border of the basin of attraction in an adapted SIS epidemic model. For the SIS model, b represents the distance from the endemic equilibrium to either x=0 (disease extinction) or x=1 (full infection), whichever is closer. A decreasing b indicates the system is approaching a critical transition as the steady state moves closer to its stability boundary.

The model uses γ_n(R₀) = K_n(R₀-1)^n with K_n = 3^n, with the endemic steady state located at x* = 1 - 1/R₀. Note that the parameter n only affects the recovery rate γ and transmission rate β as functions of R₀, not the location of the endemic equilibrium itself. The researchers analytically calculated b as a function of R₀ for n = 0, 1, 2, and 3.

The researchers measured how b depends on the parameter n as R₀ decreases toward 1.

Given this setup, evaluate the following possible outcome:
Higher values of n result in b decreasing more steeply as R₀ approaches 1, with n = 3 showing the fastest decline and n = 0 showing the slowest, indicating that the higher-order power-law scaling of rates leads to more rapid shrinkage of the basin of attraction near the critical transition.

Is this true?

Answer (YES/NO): NO